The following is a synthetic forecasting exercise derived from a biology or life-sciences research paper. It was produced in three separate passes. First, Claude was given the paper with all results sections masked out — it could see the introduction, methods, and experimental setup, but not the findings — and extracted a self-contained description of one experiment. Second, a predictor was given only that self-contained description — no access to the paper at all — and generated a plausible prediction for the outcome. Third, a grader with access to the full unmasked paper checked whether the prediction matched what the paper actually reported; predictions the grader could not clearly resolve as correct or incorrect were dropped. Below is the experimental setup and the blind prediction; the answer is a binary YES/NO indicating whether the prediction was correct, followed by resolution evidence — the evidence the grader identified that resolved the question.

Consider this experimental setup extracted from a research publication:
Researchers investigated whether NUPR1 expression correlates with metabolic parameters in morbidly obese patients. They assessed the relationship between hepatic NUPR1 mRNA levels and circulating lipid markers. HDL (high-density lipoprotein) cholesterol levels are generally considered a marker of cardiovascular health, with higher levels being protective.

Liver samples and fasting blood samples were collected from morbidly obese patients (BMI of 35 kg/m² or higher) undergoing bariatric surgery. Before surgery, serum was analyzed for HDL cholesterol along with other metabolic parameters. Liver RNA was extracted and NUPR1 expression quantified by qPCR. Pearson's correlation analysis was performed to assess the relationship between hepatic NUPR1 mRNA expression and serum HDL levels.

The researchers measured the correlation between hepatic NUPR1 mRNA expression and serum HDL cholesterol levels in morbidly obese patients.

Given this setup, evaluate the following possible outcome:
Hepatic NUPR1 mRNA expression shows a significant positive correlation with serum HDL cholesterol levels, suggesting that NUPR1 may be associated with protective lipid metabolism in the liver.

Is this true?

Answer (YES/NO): YES